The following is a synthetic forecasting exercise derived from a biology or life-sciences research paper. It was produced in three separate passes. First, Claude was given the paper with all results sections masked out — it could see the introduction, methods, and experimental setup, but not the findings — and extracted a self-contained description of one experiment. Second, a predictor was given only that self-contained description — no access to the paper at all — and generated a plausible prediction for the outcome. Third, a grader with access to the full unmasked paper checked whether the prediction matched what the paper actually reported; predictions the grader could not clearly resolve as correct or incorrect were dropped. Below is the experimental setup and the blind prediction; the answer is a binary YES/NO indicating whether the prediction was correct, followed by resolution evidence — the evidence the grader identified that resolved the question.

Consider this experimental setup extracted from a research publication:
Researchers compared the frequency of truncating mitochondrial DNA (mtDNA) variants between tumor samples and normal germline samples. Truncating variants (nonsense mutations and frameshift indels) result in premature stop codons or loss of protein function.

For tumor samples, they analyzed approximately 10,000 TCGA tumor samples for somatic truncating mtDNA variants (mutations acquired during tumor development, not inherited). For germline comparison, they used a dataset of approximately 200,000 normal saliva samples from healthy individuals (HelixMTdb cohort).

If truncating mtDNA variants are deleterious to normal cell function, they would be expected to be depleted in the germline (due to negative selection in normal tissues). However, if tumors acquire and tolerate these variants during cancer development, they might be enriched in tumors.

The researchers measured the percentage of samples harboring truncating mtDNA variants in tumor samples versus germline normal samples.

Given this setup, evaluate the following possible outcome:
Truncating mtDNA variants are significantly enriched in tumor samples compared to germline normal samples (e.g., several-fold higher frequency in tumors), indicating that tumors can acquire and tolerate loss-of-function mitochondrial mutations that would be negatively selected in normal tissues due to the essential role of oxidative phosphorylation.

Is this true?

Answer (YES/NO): YES